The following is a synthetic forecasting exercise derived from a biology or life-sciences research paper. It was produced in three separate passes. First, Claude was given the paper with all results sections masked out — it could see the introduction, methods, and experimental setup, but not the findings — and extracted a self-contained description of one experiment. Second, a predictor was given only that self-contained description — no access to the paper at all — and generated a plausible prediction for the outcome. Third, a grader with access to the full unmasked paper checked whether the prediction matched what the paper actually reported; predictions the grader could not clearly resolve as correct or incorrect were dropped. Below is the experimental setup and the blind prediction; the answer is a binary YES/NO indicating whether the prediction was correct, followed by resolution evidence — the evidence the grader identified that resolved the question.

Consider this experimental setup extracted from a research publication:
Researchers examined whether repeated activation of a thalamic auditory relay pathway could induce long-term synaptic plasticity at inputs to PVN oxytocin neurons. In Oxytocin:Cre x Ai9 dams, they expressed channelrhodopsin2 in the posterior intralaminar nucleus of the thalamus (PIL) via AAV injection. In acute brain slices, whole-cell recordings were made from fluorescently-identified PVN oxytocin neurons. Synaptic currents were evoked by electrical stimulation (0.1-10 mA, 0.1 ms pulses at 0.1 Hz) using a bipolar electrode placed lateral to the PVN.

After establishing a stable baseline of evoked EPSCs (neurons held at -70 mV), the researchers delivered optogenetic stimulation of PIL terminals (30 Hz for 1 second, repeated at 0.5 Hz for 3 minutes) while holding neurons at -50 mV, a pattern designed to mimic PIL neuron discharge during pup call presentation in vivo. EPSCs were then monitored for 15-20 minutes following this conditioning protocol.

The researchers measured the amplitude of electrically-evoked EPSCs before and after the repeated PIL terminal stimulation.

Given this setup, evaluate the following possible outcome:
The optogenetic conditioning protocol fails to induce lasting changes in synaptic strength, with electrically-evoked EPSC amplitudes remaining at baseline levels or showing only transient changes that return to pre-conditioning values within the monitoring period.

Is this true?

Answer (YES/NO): NO